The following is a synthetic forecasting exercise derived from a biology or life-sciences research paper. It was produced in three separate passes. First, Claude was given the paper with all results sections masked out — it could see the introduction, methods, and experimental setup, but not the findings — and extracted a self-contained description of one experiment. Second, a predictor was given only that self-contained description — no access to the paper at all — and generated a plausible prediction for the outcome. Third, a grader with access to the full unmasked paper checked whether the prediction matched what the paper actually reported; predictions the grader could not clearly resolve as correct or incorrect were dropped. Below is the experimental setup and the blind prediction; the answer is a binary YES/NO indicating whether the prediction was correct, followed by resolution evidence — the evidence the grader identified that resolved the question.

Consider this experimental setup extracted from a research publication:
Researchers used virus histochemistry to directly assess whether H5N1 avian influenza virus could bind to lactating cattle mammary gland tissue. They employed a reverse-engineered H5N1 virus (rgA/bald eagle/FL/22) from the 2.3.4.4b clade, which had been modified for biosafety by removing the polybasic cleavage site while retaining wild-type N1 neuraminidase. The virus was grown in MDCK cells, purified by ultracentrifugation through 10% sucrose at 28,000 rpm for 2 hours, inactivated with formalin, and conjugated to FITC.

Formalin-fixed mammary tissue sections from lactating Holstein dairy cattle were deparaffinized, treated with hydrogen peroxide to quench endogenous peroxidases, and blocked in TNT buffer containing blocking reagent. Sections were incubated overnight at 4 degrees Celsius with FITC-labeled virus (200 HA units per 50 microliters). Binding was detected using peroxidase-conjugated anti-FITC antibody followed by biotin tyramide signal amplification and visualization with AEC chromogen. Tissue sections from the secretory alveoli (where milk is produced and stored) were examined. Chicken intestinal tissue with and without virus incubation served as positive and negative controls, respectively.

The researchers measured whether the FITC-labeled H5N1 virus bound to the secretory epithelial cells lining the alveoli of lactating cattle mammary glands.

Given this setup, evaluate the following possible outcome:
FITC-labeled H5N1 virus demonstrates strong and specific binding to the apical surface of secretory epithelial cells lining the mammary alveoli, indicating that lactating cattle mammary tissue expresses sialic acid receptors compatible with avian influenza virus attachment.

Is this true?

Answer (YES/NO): NO